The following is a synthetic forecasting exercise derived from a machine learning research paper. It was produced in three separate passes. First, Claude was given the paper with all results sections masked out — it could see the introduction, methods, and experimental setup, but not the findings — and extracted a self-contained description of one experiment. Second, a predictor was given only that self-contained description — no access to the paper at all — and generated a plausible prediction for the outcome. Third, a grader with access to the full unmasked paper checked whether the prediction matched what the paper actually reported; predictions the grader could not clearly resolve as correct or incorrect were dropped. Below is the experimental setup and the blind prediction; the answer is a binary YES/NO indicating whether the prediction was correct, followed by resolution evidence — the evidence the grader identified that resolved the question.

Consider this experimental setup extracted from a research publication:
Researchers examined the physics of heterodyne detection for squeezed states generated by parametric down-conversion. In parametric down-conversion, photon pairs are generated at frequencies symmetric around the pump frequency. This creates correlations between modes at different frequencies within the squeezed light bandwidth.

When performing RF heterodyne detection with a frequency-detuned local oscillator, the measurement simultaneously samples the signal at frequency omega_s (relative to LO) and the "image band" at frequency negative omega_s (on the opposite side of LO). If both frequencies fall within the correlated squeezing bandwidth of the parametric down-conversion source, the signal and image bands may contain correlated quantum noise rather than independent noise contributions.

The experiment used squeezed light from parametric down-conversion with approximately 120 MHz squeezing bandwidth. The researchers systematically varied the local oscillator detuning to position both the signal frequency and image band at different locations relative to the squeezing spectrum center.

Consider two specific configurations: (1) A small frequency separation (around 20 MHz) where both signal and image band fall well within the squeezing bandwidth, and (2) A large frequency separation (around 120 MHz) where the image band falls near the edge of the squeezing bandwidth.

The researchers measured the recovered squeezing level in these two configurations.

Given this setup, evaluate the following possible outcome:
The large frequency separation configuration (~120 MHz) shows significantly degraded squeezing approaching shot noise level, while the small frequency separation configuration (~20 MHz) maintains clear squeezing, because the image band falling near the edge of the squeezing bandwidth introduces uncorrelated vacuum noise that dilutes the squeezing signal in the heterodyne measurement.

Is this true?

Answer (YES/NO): NO